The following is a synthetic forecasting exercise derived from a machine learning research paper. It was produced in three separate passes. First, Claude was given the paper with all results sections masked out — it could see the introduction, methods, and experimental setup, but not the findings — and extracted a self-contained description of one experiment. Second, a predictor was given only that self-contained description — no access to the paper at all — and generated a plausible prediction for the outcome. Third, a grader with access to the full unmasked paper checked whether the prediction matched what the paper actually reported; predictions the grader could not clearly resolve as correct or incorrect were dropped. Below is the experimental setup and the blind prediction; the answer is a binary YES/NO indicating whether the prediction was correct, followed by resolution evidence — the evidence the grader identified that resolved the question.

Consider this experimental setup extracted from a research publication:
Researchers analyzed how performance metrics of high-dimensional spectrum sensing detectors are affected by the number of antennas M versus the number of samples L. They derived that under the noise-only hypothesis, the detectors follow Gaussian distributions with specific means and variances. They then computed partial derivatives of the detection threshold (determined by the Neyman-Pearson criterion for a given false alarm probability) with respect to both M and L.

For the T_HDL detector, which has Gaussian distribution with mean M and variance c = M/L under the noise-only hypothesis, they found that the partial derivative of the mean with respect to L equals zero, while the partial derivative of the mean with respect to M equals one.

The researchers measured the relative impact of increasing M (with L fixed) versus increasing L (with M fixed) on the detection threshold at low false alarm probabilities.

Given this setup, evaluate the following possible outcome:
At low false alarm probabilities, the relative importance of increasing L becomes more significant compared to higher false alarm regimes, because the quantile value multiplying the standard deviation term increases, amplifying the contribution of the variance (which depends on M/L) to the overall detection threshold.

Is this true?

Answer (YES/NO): NO